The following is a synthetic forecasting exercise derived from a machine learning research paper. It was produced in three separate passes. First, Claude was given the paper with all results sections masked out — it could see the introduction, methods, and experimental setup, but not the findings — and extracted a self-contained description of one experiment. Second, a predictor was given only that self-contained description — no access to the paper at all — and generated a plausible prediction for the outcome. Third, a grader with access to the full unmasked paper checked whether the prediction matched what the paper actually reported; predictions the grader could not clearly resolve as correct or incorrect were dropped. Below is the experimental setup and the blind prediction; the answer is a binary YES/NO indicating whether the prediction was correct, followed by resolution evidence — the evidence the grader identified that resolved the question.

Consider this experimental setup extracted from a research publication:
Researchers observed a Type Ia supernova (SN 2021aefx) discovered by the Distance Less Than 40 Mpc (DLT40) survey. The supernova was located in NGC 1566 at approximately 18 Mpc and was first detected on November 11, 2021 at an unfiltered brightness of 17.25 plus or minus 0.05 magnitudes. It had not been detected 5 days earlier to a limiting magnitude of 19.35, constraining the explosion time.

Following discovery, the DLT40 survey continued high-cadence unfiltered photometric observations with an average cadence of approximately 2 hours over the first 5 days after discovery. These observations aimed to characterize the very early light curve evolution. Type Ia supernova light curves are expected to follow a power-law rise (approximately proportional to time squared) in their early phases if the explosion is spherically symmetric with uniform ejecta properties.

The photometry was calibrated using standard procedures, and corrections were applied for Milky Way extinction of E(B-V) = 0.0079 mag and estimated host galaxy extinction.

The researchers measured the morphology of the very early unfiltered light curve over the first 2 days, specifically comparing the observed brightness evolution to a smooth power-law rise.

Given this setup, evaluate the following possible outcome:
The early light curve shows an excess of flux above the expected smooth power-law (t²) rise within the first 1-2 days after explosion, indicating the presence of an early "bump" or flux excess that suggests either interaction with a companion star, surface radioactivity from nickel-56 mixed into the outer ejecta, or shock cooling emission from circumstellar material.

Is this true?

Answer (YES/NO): YES